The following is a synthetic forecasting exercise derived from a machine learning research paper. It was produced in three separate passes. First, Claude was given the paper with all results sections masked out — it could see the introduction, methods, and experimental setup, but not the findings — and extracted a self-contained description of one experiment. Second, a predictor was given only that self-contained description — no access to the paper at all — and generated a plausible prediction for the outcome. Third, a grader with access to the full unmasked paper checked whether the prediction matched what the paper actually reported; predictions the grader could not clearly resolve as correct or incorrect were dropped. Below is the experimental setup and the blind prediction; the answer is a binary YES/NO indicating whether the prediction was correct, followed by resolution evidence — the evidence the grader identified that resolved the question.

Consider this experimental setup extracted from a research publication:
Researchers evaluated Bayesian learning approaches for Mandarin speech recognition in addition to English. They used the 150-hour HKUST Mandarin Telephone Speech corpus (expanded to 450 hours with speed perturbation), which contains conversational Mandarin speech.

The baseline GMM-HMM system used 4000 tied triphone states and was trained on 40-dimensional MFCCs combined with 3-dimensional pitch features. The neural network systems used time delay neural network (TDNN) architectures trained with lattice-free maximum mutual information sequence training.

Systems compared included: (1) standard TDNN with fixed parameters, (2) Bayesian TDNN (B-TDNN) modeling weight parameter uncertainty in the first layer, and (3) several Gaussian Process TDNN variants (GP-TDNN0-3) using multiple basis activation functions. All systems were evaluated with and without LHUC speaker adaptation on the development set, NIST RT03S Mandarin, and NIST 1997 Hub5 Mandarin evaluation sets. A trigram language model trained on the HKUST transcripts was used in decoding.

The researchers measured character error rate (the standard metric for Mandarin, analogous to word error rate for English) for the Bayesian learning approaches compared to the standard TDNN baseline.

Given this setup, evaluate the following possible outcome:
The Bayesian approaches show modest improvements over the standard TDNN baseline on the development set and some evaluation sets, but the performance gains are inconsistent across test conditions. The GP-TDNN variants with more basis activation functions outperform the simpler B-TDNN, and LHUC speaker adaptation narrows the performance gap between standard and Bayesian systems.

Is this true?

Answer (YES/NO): NO